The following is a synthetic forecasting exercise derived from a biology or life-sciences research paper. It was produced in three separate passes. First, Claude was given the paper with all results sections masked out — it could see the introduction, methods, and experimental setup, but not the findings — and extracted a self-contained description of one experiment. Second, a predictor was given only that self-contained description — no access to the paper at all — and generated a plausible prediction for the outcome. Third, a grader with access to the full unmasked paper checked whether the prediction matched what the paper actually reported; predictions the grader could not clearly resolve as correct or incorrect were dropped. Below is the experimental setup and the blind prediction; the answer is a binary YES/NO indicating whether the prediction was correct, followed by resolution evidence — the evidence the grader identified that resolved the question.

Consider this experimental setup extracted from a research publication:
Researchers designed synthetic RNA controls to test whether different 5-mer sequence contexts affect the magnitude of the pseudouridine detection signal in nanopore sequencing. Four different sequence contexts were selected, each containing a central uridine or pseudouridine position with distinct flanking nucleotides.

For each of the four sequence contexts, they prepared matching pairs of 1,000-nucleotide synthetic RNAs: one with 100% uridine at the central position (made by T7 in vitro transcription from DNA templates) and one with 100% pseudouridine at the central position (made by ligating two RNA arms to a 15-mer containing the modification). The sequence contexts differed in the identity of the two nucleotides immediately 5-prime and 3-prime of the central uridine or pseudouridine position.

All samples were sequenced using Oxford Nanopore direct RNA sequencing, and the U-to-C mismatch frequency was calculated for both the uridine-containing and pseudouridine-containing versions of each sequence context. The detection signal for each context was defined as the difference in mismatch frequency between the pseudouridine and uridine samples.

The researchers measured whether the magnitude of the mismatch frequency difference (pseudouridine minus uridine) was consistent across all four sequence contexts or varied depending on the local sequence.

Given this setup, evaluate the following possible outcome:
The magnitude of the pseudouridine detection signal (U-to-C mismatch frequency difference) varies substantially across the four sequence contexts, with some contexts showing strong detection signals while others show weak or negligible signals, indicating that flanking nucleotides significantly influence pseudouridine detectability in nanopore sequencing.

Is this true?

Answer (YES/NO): YES